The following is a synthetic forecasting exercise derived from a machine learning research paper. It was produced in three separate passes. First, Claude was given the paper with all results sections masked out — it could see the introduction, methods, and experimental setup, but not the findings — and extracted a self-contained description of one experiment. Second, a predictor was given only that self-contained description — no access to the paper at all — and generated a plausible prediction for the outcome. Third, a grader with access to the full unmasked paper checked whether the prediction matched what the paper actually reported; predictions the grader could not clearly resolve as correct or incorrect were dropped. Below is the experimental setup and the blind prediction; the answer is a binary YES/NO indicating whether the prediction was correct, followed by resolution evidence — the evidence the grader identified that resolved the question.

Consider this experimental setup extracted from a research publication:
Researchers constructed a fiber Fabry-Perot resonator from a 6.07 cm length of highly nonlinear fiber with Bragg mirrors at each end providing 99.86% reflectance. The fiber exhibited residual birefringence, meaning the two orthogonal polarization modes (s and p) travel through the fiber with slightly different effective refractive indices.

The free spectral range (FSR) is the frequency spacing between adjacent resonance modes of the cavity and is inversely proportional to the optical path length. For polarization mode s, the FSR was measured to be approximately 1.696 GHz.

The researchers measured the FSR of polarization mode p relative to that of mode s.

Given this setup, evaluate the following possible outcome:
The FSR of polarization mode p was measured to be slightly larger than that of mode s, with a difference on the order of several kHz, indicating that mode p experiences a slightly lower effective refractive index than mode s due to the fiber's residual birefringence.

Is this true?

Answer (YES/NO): YES